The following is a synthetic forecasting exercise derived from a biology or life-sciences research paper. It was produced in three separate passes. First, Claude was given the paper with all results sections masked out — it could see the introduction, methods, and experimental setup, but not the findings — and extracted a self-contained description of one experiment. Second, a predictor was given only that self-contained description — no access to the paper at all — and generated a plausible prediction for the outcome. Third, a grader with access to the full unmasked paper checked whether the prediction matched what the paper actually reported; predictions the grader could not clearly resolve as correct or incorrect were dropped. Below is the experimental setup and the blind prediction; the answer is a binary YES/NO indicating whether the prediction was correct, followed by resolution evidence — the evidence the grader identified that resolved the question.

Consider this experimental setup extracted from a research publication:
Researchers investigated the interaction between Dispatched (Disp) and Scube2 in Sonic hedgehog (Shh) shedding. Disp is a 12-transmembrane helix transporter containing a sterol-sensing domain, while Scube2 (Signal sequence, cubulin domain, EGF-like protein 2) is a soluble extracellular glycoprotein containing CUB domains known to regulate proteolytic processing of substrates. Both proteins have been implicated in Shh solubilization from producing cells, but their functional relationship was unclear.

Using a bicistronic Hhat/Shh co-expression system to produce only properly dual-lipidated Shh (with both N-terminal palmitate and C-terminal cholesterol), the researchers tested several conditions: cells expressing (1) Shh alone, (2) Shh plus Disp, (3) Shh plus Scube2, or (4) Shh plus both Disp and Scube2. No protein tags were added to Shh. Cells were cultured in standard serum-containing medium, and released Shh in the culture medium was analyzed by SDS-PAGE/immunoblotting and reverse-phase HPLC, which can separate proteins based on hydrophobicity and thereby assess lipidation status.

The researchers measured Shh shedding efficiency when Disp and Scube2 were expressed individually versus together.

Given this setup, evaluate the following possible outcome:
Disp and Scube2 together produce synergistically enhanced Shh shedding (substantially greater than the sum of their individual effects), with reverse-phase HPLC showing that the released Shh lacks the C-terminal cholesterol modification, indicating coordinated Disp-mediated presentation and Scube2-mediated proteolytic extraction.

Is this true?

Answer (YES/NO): NO